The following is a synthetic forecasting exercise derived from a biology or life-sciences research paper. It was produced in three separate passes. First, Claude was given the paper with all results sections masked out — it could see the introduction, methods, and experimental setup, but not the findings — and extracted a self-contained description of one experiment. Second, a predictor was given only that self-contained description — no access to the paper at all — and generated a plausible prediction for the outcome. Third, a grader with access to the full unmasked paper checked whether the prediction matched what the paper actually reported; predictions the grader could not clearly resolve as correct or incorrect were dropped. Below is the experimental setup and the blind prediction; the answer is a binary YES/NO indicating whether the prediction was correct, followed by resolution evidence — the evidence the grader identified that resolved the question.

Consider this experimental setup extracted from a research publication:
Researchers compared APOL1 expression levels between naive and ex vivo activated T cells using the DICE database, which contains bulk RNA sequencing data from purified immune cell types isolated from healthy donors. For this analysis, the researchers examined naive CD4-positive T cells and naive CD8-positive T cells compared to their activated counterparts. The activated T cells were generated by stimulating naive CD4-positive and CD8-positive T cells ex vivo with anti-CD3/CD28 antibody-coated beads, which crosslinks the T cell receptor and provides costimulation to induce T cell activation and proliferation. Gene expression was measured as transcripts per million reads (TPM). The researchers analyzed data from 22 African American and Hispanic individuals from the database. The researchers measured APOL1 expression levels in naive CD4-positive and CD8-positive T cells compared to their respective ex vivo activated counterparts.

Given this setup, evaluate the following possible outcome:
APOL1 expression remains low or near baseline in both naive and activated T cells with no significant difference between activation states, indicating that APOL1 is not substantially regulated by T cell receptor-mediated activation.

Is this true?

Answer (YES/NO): NO